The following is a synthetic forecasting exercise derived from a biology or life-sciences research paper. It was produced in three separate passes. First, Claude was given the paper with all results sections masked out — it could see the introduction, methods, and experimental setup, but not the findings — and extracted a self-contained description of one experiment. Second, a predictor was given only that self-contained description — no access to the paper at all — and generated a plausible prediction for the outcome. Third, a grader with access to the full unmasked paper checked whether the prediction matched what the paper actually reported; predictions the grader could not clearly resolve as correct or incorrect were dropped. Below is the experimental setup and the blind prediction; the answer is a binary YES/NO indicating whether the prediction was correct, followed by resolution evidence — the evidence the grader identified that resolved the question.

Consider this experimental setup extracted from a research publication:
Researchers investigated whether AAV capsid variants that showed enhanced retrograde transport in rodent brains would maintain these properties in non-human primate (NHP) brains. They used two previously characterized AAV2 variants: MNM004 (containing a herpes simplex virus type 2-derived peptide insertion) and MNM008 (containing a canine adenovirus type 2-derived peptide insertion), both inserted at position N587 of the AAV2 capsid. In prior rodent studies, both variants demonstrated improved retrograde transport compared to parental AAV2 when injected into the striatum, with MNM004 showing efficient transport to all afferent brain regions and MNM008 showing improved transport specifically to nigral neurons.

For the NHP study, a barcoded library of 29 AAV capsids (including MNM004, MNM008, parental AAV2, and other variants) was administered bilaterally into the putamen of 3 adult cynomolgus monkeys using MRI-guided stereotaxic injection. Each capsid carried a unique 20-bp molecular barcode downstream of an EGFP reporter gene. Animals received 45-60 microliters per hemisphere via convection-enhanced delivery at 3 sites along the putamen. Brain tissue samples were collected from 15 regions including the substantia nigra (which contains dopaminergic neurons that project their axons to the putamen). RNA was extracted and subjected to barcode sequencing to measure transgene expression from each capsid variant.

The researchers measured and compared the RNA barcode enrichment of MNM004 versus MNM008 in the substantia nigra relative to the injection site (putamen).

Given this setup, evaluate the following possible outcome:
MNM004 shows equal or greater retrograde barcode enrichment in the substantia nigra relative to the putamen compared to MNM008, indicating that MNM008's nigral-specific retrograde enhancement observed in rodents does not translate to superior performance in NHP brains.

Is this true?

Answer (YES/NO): YES